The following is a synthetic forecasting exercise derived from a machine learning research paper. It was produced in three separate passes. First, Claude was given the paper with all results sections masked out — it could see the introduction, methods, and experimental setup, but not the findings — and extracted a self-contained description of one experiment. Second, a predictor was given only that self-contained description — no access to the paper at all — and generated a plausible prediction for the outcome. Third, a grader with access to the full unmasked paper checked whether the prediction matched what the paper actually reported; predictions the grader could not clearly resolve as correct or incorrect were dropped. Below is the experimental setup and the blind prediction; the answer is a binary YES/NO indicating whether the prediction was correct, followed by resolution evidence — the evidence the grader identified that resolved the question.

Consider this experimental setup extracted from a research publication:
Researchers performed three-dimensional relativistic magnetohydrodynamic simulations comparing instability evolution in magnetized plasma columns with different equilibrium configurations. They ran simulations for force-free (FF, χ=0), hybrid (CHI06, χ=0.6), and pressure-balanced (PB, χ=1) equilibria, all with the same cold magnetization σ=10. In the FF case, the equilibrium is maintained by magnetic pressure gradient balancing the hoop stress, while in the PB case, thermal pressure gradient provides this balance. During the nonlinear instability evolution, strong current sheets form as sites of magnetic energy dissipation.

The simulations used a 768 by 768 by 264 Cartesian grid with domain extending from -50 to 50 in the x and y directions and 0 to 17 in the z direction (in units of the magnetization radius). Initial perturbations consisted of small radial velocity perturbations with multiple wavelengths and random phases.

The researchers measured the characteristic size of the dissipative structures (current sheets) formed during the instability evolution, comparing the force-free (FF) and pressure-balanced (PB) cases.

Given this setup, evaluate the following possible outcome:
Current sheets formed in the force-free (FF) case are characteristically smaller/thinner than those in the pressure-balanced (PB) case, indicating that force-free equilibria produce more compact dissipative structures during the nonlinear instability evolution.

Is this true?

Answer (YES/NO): NO